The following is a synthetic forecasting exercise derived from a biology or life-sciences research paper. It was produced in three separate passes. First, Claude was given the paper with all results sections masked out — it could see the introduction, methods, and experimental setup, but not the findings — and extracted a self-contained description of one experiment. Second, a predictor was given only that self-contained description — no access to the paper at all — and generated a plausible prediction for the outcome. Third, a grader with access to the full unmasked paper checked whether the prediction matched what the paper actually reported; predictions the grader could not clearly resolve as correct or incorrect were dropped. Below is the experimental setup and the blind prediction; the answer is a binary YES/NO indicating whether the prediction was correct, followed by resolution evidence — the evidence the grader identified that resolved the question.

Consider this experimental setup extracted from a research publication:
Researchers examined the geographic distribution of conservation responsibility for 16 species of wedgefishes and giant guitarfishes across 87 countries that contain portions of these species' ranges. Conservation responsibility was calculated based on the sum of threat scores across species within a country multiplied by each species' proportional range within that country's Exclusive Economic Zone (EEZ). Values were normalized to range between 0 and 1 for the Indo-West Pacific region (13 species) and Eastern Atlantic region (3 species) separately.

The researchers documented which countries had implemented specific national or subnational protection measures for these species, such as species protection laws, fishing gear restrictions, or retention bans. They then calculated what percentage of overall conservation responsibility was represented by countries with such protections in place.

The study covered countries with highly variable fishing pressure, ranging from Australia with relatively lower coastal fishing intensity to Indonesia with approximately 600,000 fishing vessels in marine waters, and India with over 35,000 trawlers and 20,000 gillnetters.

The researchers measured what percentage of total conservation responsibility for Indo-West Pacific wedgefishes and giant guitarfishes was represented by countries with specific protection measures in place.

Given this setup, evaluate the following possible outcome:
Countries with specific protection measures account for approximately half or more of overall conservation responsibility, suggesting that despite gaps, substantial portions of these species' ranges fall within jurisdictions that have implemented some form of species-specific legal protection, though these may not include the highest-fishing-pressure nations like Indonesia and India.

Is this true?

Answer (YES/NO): NO